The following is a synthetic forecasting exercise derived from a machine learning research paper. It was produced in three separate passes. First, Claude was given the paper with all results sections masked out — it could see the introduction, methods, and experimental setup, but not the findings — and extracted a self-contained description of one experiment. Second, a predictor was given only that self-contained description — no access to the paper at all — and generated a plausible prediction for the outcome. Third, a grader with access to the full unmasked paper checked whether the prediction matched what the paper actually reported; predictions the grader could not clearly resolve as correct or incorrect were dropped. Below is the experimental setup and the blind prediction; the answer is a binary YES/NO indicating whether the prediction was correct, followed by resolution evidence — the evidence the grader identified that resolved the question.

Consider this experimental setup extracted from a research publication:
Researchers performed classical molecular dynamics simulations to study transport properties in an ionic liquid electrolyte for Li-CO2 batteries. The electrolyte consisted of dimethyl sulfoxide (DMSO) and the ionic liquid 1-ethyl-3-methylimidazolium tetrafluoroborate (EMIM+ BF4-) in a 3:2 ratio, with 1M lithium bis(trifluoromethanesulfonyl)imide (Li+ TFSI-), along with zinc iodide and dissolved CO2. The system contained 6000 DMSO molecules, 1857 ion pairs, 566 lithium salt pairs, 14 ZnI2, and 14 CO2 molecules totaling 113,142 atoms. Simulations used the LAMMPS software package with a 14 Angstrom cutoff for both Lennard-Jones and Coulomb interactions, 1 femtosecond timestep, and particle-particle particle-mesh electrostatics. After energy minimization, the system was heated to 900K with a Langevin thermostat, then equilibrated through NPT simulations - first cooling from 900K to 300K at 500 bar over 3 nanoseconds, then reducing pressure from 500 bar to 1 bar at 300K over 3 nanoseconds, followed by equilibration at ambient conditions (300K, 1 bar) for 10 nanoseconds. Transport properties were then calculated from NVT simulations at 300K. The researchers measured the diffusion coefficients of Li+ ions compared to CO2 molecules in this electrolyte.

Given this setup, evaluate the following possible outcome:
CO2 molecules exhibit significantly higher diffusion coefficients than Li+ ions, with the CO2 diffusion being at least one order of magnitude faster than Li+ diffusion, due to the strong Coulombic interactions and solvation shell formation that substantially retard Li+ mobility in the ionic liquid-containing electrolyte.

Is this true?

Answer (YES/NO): NO